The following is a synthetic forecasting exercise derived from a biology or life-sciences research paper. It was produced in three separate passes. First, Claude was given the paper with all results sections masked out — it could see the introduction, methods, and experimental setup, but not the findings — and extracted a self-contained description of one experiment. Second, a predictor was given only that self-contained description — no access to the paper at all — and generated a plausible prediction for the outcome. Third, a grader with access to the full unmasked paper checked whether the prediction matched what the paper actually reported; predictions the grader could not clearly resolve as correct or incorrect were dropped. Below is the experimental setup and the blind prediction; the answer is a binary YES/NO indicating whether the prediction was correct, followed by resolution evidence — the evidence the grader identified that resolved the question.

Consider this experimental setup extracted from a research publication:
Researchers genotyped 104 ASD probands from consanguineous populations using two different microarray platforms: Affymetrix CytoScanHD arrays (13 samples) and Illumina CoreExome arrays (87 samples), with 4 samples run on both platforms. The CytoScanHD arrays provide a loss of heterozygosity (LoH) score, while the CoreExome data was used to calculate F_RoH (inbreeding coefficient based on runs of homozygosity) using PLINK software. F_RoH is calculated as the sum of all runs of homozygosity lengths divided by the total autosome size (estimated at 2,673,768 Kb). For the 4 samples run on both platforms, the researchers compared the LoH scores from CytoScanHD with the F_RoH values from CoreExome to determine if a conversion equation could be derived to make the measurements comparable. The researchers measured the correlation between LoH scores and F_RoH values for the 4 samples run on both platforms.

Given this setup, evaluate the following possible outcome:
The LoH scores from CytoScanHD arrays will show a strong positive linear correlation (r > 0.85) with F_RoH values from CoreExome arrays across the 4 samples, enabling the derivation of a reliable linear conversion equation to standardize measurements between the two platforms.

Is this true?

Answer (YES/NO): YES